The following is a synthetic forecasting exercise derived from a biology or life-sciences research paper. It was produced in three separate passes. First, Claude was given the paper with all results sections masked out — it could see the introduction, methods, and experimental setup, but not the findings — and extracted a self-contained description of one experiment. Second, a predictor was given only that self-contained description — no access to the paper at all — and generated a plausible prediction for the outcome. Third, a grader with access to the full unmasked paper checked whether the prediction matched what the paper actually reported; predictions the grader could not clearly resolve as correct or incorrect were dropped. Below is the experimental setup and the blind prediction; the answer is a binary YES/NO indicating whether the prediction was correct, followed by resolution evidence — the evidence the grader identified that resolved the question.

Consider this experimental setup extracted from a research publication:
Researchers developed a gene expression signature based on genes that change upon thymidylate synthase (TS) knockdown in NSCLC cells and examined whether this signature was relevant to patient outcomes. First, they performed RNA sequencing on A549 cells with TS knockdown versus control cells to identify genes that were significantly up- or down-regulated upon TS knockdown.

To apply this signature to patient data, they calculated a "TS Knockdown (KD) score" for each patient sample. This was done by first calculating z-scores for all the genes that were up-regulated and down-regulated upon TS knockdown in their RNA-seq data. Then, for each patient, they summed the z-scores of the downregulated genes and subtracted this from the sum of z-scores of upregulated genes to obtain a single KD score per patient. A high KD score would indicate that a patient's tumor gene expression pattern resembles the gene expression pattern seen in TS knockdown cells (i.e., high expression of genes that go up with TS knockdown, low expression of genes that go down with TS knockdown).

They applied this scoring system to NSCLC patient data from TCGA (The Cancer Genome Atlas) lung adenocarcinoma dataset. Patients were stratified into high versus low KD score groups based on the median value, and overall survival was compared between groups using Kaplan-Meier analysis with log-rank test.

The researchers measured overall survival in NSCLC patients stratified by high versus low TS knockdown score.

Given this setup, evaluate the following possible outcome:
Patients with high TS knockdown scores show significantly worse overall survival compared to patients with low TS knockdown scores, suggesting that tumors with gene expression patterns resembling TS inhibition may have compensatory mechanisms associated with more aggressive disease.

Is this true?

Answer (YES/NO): NO